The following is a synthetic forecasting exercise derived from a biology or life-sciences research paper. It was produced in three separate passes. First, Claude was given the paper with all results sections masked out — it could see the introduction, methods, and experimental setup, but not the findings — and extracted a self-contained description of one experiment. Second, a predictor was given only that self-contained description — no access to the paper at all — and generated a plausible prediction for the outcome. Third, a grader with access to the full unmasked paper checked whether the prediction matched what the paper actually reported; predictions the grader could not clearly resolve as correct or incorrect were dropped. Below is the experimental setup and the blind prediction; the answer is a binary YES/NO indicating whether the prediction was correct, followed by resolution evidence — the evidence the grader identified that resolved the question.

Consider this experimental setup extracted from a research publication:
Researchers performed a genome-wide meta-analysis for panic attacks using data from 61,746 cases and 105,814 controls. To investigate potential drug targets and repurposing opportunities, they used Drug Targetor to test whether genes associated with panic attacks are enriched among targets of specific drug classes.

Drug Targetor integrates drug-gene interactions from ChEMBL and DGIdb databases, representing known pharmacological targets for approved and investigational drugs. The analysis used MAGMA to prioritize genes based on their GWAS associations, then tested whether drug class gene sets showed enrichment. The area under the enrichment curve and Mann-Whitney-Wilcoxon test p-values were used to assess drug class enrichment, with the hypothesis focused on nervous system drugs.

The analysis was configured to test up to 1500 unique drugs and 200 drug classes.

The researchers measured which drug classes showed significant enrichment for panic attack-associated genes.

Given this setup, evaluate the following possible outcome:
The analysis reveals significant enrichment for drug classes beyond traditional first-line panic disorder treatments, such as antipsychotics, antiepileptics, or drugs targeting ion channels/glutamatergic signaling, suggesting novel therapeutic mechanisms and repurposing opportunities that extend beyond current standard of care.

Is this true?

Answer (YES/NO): YES